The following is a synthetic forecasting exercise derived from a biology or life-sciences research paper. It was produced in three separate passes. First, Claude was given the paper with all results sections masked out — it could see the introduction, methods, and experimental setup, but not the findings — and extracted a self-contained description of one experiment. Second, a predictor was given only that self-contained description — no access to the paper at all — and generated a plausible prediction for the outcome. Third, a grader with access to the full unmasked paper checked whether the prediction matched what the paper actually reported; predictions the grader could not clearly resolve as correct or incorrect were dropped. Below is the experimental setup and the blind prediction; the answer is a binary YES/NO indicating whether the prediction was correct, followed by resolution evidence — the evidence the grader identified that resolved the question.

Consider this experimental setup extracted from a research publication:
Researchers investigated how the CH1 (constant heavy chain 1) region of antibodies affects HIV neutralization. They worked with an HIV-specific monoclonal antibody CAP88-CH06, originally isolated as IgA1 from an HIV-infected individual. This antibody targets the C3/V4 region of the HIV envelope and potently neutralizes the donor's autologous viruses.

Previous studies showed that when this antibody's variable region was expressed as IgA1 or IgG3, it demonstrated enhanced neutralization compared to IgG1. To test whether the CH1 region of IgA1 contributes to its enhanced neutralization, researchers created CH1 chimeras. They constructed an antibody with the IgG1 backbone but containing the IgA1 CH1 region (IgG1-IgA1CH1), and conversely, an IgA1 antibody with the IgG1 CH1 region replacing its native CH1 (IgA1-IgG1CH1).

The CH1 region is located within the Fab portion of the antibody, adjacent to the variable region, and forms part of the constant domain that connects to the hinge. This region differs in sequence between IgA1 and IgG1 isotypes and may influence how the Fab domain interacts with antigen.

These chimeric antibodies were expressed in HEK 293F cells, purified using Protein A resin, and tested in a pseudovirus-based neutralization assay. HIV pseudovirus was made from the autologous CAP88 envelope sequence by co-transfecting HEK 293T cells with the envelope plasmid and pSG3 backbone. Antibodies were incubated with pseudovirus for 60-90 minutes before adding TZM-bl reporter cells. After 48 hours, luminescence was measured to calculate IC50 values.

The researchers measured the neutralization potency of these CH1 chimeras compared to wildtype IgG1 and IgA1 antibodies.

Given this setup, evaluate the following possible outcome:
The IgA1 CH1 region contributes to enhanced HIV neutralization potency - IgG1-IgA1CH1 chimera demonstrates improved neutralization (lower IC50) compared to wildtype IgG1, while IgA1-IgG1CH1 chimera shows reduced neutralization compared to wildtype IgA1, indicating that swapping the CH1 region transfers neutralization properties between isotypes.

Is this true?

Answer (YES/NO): YES